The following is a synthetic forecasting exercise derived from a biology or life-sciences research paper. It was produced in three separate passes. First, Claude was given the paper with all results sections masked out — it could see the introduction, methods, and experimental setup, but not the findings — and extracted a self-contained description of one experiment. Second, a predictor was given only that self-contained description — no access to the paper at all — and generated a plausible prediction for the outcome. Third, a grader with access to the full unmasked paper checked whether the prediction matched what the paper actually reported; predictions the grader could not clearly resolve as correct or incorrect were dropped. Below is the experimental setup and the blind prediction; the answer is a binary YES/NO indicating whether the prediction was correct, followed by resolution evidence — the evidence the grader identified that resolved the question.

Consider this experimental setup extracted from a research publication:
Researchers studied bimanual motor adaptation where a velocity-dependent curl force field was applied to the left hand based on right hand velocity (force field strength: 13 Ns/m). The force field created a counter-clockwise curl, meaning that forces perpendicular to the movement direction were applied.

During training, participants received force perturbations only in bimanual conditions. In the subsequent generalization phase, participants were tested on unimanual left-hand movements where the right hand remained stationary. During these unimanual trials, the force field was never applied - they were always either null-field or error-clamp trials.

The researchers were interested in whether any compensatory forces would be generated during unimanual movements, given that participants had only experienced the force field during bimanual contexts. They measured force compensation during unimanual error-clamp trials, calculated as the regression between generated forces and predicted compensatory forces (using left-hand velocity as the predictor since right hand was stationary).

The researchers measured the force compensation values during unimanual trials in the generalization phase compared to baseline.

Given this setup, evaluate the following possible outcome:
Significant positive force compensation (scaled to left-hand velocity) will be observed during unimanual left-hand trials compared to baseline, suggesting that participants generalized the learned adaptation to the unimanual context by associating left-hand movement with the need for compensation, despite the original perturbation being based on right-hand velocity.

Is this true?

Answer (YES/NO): NO